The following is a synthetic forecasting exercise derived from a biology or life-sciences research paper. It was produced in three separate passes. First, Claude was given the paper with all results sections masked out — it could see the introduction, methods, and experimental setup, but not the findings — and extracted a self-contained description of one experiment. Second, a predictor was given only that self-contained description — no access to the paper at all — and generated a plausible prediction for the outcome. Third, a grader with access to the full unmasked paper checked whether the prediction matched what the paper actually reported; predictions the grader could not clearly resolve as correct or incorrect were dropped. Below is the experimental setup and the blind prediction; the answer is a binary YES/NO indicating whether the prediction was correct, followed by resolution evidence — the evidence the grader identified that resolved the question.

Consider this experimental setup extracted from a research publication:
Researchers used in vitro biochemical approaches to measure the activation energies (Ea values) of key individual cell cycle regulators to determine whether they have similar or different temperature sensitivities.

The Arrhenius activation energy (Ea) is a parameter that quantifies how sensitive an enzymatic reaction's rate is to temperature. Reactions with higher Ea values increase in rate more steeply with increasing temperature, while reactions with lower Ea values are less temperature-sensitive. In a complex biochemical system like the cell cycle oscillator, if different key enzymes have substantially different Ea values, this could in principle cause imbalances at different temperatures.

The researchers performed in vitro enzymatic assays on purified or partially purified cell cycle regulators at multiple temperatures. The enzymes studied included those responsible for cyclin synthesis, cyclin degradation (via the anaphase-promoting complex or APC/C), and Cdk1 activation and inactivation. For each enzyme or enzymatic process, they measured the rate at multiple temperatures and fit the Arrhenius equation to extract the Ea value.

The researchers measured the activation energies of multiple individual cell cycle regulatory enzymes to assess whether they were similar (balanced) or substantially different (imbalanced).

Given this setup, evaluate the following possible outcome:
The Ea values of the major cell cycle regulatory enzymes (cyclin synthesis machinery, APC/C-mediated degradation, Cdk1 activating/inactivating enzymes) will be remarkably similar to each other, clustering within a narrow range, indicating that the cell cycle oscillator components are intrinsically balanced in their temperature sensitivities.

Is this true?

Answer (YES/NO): NO